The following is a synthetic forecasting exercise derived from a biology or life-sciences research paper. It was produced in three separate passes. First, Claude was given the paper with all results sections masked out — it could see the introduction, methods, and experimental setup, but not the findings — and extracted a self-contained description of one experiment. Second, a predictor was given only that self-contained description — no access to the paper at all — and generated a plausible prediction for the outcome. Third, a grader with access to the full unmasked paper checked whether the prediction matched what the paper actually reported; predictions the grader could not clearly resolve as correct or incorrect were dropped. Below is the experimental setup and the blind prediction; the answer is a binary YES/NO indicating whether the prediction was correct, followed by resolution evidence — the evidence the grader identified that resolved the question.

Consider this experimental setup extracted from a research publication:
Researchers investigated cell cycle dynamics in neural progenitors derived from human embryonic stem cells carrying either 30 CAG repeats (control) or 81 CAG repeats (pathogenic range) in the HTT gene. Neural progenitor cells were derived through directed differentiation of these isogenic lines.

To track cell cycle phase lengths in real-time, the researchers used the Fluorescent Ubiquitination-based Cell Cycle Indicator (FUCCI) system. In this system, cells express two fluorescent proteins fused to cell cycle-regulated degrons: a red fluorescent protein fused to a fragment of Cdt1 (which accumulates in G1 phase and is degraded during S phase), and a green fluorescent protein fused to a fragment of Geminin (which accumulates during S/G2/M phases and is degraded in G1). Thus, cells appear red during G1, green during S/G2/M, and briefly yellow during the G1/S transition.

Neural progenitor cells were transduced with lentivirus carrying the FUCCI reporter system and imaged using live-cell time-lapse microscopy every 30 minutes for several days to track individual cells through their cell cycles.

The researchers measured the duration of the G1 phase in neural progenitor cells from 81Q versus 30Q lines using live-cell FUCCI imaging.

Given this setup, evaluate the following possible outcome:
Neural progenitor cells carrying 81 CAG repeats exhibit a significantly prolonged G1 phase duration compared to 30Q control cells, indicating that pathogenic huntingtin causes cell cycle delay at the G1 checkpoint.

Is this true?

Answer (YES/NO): YES